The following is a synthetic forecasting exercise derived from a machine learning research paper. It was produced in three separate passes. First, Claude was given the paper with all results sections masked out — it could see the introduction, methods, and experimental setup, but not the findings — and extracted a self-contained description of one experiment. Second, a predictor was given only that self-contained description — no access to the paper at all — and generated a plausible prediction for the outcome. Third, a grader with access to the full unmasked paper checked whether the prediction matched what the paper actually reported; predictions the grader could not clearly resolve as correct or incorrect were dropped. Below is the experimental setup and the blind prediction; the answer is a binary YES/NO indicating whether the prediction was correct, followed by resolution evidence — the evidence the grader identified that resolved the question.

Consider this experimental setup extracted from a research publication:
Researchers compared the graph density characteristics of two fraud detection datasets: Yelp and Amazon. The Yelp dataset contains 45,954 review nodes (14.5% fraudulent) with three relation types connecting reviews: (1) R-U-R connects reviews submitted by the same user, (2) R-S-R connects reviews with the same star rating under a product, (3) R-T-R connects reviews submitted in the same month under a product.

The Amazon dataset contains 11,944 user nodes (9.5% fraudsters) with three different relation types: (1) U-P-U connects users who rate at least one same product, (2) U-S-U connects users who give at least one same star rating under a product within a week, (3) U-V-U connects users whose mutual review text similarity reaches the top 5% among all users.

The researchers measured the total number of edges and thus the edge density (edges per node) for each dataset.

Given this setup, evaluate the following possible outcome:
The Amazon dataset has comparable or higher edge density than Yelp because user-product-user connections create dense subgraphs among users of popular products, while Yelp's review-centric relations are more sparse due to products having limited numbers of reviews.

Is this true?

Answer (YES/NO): YES